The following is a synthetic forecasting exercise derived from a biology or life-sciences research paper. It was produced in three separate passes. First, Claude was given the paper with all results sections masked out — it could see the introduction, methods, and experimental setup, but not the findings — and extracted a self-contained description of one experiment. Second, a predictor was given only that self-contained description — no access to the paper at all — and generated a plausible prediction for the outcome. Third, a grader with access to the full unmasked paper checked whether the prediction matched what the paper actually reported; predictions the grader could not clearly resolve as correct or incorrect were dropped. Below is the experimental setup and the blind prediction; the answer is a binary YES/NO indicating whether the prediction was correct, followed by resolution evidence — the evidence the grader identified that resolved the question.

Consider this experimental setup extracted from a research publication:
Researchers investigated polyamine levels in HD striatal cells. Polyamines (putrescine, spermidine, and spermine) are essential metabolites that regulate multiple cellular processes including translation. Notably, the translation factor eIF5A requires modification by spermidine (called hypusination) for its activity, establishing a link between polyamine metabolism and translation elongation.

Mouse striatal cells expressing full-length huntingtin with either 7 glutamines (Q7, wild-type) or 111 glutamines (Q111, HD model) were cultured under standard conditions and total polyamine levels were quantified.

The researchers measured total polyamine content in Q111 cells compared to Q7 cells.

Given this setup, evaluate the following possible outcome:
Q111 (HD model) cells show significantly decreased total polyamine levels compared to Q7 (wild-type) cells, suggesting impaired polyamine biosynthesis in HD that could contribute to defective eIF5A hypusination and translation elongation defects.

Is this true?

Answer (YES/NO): YES